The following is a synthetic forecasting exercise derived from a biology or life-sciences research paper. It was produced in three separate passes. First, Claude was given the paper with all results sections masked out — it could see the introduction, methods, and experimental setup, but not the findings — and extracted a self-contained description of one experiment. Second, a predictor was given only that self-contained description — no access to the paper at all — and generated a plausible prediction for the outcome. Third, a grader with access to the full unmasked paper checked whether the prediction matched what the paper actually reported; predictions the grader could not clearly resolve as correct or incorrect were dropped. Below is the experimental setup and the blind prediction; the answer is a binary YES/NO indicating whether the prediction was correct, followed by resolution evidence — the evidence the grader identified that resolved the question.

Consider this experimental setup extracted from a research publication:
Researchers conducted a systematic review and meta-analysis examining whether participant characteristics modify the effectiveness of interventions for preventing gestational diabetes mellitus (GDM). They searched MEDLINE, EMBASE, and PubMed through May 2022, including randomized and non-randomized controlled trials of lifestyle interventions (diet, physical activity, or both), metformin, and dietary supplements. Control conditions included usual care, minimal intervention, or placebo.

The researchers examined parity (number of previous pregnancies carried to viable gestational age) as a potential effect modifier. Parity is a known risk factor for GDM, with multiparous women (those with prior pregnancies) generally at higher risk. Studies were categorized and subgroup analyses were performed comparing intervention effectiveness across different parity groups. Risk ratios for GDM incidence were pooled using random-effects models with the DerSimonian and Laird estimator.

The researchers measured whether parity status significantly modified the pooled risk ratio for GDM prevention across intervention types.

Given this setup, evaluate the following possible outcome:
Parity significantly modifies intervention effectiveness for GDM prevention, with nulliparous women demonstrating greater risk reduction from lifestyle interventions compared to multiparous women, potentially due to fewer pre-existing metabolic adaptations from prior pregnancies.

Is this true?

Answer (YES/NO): NO